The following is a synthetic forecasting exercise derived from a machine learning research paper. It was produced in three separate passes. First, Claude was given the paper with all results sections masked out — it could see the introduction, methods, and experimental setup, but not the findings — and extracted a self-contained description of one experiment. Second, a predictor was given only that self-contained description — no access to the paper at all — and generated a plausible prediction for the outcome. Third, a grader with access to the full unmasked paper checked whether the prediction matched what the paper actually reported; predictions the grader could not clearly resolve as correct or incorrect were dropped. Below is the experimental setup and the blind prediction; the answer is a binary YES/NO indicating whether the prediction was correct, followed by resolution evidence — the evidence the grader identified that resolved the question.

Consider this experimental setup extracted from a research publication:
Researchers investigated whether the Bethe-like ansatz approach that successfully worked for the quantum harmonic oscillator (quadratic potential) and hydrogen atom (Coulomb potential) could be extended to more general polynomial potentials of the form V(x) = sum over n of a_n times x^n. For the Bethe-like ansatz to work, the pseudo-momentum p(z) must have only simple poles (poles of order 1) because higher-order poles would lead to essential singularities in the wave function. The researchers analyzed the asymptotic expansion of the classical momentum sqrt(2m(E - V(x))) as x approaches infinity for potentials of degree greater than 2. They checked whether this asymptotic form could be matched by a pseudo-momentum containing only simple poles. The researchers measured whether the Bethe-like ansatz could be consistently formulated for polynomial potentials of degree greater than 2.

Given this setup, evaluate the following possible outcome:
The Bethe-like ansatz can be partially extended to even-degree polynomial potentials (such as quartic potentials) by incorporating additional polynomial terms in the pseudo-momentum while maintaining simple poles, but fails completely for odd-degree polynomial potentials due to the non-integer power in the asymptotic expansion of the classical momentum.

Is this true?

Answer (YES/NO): NO